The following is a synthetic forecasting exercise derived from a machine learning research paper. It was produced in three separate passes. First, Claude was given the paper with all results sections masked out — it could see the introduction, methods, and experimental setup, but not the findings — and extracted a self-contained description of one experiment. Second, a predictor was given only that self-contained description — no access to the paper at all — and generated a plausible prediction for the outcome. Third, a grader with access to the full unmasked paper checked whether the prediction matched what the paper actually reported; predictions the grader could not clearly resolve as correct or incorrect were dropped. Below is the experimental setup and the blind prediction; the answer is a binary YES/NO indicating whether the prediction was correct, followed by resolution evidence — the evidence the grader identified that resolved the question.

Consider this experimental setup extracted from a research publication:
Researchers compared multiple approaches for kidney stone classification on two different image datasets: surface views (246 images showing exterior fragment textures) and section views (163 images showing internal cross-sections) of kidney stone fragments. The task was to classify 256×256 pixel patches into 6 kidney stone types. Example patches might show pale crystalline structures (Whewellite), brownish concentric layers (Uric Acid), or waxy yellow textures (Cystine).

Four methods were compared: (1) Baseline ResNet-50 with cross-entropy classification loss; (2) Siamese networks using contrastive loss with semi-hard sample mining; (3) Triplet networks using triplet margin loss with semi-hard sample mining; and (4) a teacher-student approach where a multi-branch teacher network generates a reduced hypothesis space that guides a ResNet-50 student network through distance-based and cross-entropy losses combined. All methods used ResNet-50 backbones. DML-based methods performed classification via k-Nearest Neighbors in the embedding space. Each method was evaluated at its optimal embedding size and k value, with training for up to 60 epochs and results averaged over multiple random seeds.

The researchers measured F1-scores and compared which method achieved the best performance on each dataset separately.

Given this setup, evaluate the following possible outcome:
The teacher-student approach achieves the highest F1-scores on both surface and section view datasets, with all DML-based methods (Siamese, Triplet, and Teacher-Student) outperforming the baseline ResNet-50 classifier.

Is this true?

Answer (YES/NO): NO